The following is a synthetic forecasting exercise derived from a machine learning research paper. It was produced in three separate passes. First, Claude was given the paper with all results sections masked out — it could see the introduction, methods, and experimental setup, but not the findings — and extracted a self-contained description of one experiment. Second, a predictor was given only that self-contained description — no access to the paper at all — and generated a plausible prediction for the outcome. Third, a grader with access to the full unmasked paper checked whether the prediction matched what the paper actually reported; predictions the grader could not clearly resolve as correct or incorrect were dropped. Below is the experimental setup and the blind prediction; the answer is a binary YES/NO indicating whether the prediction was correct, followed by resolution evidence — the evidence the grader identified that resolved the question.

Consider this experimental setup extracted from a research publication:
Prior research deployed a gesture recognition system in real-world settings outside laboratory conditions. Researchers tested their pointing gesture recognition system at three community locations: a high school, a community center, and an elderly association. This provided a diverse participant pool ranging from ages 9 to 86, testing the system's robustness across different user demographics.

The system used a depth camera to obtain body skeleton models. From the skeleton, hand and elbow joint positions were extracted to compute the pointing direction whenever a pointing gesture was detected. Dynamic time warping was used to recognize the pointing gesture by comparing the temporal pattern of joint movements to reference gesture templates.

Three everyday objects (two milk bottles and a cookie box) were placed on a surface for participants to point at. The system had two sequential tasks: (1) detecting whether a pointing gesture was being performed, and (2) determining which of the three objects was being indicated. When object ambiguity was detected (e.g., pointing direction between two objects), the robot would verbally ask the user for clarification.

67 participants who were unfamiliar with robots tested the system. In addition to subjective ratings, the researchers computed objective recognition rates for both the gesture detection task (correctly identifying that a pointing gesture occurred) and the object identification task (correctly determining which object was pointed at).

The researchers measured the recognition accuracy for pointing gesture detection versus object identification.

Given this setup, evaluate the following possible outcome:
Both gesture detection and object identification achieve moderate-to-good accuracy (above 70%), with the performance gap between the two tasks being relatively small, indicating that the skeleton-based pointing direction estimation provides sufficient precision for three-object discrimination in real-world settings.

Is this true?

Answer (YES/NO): NO